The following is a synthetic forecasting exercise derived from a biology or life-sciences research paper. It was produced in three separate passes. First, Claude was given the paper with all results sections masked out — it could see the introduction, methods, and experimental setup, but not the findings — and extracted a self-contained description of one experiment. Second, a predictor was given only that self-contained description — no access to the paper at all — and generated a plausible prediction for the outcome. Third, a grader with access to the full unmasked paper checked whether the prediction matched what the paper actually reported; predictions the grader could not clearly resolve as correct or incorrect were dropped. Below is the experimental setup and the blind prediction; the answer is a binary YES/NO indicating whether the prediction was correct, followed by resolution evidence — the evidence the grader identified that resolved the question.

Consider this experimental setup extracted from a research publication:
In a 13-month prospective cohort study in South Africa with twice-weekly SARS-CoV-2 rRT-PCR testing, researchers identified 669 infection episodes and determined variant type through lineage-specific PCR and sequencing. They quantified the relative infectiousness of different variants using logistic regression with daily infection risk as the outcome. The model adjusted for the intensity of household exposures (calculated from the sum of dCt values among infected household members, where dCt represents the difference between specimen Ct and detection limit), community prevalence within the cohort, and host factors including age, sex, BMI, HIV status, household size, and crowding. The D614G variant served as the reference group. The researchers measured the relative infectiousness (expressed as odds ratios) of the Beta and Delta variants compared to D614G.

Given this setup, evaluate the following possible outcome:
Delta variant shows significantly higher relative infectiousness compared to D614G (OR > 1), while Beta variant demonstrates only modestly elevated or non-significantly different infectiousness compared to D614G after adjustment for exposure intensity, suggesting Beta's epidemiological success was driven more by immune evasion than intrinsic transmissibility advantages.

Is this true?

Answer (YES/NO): NO